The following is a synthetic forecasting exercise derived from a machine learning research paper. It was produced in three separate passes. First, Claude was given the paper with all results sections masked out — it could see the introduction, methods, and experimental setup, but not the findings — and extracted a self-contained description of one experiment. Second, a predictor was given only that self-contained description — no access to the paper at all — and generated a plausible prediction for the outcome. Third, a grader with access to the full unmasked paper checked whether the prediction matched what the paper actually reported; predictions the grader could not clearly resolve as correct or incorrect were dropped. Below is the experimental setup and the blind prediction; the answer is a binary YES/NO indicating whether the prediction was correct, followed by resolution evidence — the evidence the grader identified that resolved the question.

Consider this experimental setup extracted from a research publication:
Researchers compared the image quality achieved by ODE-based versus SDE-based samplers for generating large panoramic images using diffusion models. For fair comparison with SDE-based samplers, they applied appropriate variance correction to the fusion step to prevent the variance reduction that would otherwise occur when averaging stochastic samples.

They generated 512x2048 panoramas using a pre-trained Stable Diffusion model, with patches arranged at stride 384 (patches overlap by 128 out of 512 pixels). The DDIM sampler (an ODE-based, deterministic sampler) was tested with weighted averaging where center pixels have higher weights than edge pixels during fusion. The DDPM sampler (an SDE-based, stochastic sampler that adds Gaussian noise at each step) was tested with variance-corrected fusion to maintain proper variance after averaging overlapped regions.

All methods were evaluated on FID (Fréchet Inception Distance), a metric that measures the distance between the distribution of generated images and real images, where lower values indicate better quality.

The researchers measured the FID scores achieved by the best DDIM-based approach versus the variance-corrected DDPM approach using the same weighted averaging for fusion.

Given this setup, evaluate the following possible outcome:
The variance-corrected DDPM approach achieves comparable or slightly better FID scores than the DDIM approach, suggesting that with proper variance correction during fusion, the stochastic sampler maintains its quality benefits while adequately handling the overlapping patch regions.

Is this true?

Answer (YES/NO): NO